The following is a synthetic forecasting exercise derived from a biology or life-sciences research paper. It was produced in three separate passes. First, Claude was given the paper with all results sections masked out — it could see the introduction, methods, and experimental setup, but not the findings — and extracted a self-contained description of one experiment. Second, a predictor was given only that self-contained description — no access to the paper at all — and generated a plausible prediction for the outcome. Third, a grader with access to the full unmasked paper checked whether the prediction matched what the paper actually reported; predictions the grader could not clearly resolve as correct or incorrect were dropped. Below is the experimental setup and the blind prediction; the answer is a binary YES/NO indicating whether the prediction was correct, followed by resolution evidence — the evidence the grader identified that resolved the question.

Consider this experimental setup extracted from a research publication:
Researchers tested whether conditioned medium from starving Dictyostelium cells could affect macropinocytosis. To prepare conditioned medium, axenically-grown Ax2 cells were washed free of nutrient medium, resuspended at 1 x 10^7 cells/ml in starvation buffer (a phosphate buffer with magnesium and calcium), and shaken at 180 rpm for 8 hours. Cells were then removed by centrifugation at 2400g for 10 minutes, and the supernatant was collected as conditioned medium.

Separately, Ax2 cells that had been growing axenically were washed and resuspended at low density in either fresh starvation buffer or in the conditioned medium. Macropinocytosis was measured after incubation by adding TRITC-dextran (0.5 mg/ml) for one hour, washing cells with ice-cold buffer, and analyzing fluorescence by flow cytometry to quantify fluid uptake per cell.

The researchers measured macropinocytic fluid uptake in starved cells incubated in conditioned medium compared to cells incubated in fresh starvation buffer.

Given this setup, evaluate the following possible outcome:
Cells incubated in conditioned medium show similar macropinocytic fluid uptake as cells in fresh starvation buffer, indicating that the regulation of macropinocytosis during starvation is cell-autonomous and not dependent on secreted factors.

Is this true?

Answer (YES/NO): NO